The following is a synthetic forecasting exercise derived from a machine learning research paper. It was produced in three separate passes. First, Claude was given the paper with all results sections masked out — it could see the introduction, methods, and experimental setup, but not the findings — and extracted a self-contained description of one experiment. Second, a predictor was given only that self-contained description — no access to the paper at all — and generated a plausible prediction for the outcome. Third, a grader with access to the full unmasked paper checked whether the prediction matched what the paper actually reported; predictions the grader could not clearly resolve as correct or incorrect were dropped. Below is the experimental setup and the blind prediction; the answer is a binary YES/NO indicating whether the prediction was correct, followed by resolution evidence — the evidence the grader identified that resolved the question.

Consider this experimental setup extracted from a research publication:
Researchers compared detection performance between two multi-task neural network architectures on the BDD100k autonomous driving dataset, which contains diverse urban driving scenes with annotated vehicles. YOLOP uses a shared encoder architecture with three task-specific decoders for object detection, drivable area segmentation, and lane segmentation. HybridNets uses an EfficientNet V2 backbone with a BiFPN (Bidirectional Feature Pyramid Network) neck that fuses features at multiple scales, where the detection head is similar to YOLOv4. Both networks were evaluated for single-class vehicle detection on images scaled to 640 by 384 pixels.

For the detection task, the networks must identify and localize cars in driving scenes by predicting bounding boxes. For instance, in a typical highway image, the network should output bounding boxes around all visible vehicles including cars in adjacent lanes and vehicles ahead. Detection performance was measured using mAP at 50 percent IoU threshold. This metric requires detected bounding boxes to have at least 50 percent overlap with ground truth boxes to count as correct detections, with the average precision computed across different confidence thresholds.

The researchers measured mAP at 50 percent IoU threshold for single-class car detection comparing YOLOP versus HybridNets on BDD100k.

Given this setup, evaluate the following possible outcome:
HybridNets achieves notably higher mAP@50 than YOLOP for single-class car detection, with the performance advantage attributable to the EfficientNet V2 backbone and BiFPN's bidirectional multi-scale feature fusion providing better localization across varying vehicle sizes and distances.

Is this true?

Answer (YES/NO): NO